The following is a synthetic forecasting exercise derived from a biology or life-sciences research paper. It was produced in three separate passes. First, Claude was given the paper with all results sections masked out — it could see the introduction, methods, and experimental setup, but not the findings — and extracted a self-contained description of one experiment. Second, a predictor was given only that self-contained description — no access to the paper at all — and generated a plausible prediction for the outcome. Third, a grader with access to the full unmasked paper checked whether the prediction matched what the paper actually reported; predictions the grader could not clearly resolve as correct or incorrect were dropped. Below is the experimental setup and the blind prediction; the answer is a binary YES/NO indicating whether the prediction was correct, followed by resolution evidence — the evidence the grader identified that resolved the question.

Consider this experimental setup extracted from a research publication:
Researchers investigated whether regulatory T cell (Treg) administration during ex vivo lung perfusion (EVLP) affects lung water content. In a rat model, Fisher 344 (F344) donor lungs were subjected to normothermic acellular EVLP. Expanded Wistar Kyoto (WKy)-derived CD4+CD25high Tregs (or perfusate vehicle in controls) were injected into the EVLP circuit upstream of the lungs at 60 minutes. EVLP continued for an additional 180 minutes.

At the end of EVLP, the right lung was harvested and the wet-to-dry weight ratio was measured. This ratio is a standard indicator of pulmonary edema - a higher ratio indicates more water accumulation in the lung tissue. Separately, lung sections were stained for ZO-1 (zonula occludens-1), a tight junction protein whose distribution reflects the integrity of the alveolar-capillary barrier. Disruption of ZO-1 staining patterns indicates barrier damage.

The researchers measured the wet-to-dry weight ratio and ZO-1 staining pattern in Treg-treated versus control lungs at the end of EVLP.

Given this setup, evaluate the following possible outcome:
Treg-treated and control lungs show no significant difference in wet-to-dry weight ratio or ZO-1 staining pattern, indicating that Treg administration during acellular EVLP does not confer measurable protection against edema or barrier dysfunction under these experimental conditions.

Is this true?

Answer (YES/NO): NO